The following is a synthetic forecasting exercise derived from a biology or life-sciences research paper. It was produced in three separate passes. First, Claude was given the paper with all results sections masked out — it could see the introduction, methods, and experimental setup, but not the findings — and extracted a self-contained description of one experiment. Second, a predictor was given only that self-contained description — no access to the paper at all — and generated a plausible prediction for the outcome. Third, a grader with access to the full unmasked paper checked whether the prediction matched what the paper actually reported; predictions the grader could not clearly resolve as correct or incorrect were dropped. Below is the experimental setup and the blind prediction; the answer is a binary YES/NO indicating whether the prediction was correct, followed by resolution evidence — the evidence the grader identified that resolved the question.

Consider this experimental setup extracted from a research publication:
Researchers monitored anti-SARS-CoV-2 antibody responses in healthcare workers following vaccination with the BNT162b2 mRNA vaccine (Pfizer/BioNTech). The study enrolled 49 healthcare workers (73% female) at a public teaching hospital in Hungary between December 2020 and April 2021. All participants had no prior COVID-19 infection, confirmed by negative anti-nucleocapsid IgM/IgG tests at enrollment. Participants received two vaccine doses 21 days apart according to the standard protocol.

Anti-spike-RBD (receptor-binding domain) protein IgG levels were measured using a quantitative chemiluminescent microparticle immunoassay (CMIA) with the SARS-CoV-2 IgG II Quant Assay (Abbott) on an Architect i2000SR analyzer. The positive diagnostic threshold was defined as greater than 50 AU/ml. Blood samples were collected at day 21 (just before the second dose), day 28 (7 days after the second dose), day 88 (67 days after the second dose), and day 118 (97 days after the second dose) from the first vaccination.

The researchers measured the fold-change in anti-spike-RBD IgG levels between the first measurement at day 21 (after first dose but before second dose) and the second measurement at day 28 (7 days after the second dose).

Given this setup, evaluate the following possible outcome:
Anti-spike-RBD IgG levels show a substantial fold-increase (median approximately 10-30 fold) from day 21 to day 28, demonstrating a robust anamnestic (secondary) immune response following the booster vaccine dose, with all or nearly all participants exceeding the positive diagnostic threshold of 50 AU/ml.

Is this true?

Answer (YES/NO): YES